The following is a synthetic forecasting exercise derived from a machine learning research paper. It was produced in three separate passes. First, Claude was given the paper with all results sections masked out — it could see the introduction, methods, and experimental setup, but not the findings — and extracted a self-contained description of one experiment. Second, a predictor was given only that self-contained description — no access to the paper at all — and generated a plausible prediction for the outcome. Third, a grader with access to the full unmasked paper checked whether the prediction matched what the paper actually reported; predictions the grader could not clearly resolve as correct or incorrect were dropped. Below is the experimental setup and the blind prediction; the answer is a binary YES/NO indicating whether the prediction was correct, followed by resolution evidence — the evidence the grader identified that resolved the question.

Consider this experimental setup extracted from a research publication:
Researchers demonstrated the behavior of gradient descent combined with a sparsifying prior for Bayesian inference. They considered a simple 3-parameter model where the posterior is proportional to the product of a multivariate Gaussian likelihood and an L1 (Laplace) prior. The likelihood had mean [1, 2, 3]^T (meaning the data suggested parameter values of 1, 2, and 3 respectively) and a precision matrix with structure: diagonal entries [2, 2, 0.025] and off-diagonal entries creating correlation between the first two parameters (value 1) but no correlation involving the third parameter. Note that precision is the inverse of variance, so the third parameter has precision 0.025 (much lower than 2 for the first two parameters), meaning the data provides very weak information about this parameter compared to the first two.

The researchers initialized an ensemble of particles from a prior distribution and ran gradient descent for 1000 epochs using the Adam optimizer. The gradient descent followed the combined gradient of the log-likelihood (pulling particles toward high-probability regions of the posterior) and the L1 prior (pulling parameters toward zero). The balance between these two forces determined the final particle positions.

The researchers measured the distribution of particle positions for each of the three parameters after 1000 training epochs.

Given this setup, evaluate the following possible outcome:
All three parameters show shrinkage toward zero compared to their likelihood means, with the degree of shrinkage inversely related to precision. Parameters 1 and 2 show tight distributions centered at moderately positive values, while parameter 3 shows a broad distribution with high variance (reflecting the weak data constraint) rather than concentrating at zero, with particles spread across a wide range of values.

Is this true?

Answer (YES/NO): NO